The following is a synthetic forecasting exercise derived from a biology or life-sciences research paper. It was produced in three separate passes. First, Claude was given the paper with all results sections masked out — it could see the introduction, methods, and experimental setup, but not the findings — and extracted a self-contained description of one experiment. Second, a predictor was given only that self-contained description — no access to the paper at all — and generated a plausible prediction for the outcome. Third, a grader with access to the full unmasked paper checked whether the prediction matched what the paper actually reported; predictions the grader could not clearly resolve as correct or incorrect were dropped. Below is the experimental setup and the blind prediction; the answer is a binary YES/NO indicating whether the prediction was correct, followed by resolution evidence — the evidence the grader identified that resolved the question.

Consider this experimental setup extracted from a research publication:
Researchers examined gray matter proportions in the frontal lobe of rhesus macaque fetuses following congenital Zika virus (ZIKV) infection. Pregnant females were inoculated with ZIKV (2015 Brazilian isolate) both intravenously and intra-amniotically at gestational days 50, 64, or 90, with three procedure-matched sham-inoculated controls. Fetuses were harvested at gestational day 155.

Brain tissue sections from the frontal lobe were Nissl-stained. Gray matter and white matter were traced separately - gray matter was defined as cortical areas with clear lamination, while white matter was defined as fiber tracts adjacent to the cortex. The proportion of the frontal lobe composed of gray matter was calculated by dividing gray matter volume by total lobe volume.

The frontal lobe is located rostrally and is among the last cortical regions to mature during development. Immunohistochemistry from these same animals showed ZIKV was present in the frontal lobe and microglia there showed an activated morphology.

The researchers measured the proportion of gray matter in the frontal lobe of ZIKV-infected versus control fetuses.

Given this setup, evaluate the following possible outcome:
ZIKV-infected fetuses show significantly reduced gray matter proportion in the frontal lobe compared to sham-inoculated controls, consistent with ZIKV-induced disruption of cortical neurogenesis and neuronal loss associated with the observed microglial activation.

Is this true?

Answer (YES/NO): NO